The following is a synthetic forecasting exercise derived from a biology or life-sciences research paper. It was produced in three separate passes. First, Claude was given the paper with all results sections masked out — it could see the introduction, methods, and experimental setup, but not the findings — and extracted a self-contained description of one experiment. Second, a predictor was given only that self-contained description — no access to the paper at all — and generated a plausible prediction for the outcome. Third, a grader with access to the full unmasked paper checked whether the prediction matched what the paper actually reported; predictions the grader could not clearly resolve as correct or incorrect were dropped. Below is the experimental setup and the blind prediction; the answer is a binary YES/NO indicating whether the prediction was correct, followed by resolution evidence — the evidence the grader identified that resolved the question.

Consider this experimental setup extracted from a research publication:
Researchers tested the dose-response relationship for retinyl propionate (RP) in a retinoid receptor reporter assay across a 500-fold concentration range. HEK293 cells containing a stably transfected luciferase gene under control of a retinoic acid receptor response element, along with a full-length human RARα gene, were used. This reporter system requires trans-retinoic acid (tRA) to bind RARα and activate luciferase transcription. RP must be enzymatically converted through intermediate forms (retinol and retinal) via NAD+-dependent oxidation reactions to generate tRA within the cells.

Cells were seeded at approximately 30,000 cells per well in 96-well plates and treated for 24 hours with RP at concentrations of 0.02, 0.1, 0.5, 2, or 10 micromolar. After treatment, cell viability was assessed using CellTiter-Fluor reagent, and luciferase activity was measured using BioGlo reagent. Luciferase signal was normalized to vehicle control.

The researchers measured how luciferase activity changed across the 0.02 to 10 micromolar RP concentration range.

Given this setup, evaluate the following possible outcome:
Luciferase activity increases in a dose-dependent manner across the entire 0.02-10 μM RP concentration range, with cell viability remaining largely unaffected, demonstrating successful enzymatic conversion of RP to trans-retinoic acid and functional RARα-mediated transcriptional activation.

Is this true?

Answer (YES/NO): NO